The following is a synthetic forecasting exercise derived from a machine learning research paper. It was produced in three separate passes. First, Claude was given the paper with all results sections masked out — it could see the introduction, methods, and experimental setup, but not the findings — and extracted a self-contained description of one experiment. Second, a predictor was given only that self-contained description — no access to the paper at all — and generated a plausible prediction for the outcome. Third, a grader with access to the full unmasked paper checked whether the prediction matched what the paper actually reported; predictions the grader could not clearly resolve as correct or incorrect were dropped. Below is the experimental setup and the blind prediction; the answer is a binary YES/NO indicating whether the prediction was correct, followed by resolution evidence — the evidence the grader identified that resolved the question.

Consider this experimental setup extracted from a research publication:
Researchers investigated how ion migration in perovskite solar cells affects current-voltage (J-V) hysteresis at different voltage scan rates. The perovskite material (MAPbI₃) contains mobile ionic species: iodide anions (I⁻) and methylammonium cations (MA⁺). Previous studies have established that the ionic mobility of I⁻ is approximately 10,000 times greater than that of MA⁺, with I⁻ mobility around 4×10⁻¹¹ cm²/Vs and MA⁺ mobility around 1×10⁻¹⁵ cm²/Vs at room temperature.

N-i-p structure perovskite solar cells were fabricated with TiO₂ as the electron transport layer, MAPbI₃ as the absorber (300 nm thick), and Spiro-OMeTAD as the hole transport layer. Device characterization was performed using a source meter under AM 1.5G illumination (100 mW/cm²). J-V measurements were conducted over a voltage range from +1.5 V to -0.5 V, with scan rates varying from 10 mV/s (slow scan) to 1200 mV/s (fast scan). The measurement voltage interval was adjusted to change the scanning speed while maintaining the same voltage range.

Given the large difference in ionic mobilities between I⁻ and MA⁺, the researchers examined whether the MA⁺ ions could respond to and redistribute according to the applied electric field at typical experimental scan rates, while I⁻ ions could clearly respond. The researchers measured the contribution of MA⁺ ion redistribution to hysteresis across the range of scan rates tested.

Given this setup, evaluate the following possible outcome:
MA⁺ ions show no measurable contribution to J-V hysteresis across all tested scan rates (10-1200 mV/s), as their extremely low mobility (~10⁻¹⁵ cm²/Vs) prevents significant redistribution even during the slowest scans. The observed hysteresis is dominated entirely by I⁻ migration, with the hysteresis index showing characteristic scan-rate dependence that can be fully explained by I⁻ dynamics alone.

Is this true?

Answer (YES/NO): YES